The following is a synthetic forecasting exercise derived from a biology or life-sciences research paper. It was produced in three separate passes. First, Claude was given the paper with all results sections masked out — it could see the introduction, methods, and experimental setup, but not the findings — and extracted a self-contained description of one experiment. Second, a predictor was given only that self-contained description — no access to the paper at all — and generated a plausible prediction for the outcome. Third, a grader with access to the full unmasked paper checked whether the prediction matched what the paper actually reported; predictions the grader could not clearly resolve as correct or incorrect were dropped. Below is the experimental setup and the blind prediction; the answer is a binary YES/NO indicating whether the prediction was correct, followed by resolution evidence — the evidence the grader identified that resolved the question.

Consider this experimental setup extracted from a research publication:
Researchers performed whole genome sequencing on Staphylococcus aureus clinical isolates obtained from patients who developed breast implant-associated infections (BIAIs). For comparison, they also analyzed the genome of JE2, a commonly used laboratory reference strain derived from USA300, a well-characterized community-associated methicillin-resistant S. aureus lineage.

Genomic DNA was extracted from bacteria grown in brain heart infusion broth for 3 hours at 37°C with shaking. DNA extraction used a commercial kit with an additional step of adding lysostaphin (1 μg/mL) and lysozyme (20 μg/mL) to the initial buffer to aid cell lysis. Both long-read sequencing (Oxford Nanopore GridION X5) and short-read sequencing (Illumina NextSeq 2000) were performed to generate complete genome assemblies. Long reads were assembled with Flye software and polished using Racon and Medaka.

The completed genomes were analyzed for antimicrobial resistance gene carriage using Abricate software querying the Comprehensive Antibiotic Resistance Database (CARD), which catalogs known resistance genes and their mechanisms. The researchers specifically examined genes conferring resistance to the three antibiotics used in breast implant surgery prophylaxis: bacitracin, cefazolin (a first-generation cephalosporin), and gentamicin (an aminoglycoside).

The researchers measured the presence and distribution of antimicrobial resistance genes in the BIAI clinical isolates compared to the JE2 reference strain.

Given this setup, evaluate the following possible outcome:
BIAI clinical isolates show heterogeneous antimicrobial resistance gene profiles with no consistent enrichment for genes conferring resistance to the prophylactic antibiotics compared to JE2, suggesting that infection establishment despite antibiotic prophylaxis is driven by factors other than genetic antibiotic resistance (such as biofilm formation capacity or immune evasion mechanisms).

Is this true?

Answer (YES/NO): YES